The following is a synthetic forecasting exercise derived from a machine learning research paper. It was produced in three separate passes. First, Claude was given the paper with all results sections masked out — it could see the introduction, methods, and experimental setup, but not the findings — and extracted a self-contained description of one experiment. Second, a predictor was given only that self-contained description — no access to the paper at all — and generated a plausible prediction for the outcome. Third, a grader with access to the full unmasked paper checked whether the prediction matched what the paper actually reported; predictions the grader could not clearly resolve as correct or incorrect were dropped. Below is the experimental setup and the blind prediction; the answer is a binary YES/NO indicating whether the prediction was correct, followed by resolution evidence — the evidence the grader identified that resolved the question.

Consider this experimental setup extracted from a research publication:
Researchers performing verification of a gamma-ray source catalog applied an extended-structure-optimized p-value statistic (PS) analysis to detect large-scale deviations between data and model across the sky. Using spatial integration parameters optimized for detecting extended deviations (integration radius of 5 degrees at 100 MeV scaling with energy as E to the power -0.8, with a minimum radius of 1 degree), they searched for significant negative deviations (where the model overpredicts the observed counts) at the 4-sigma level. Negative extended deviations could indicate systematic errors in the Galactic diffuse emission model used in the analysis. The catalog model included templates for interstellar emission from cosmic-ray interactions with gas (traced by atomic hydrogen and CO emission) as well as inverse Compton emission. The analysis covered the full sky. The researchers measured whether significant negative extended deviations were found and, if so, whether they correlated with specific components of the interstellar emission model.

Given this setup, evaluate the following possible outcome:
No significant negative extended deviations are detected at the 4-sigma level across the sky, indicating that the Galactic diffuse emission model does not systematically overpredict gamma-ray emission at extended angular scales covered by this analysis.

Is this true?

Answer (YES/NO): NO